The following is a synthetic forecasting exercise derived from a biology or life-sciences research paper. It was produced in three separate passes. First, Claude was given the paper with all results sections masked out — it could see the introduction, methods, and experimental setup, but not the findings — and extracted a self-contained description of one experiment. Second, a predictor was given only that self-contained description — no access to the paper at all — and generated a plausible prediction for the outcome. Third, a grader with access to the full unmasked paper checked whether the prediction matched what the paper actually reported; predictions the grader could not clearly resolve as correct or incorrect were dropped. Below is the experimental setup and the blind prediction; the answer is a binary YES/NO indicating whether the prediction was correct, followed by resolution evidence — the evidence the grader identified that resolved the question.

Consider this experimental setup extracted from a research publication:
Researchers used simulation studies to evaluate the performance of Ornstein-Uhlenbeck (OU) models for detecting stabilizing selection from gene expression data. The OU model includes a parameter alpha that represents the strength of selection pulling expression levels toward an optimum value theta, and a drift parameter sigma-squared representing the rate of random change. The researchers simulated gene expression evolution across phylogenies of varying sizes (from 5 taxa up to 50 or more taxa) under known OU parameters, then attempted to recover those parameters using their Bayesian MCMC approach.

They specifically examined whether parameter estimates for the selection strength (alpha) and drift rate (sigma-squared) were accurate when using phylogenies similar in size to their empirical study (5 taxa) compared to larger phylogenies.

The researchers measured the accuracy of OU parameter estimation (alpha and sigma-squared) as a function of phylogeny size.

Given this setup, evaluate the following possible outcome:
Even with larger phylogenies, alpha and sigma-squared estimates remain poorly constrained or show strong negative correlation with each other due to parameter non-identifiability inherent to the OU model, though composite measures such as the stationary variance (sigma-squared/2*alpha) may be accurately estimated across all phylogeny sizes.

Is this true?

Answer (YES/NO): NO